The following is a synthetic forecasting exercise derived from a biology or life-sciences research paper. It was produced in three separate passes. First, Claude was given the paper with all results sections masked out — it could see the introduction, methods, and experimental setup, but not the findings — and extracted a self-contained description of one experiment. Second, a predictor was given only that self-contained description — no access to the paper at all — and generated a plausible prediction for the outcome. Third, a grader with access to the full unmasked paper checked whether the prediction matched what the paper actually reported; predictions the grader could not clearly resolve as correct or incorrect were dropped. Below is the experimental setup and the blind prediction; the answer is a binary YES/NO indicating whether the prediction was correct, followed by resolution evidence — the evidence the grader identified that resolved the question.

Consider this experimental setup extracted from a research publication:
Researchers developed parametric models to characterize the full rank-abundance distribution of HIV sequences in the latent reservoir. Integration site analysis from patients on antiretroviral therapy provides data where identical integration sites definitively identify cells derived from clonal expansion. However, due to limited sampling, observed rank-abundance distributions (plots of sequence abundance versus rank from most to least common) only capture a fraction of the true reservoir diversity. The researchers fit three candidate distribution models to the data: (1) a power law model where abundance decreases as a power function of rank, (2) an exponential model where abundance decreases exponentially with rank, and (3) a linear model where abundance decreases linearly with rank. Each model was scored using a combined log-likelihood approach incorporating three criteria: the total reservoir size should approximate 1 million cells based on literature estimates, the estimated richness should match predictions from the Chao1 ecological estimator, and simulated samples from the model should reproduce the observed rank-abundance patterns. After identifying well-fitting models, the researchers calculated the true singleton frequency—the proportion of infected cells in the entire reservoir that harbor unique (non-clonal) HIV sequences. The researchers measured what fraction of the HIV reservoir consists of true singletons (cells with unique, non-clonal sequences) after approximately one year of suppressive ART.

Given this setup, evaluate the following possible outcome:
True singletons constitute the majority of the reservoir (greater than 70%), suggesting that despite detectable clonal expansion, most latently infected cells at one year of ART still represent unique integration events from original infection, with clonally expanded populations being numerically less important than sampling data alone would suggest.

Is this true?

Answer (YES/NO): NO